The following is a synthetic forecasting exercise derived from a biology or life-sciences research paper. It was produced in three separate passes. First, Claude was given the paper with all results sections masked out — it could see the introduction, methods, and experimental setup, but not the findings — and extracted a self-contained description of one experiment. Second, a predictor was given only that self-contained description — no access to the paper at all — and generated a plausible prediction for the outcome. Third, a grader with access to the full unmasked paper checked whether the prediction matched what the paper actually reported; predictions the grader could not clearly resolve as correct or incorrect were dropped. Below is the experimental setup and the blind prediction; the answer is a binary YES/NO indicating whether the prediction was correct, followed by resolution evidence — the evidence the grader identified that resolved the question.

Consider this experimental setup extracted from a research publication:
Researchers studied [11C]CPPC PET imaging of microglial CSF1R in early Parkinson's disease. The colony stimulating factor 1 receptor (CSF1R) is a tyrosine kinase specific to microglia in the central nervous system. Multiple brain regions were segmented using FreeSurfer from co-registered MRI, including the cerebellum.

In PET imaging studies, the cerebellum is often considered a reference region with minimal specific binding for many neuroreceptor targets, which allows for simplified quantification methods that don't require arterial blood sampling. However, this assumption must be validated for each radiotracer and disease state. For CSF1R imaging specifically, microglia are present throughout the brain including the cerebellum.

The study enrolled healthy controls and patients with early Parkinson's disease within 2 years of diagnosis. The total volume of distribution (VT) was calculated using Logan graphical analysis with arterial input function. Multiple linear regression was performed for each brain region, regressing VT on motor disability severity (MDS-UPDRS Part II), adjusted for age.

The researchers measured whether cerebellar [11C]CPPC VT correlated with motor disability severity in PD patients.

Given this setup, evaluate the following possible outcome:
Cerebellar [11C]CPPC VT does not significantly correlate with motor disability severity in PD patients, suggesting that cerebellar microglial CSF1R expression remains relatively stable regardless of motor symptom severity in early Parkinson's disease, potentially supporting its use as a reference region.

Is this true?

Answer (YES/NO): NO